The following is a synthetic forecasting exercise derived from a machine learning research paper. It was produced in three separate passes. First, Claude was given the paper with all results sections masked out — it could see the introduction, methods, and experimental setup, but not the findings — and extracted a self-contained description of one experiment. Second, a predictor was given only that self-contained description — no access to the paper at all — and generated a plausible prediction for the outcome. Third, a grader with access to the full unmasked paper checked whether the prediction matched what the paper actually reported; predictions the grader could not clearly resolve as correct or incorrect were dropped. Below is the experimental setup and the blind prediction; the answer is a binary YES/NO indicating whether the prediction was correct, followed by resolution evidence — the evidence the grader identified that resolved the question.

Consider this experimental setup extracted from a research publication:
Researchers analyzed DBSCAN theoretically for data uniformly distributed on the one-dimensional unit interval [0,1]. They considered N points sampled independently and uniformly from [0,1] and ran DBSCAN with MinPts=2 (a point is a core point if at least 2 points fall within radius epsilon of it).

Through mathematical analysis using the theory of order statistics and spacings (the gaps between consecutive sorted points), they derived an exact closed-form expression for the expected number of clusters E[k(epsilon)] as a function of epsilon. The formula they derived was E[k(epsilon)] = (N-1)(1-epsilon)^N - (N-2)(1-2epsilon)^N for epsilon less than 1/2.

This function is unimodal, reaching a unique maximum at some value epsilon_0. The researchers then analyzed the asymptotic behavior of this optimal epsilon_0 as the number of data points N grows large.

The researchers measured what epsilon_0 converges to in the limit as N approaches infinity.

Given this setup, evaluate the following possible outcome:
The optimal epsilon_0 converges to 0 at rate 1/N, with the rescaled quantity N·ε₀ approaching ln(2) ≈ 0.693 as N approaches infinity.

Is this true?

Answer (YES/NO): YES